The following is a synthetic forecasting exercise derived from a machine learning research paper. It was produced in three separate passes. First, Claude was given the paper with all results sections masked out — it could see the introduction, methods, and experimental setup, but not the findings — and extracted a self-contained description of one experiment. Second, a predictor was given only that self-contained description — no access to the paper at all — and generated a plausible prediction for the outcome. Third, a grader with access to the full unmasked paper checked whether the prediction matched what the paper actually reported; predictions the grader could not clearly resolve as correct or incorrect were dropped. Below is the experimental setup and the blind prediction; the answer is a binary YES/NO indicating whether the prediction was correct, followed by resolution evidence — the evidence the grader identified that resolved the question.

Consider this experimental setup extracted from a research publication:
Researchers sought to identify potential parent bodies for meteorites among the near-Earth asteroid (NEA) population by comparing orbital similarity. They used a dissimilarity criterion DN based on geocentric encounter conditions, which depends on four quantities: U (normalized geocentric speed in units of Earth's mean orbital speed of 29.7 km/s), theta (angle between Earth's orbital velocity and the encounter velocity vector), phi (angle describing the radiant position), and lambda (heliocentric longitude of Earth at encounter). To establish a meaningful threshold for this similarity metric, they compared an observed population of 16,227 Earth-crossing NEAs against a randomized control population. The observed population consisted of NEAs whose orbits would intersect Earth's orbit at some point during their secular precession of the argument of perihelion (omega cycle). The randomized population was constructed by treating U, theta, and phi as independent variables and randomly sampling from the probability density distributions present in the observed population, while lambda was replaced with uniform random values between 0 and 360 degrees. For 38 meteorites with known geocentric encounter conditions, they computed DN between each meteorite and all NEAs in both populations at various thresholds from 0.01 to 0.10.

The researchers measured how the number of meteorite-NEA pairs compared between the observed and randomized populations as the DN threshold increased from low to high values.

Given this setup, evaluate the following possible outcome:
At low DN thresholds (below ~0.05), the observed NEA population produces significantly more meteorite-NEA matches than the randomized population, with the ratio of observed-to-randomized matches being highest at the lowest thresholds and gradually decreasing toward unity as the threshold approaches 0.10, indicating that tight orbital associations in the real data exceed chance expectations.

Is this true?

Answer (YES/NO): NO